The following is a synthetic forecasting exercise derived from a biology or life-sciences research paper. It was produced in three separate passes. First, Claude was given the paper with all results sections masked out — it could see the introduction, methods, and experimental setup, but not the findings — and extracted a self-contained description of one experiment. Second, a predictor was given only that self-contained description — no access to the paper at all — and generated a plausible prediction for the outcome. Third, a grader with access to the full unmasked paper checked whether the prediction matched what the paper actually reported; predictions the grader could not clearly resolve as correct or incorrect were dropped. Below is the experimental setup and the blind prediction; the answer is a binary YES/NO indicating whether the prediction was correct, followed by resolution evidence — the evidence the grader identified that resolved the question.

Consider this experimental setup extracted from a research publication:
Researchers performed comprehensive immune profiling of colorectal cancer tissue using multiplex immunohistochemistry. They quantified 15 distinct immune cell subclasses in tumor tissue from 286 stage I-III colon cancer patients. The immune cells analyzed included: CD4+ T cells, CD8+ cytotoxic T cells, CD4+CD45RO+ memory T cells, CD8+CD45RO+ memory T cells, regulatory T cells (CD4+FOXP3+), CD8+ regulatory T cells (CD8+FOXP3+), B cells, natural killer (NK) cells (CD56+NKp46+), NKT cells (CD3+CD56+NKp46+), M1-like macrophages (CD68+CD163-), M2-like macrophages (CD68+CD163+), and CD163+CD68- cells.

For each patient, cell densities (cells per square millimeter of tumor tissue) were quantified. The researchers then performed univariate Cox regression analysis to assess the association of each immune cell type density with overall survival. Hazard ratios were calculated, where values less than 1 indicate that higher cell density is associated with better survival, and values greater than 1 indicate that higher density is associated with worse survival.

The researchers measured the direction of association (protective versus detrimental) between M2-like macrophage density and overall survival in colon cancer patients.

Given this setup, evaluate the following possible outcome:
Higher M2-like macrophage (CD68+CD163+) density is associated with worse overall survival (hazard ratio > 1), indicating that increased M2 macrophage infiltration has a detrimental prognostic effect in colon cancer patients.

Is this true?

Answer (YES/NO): YES